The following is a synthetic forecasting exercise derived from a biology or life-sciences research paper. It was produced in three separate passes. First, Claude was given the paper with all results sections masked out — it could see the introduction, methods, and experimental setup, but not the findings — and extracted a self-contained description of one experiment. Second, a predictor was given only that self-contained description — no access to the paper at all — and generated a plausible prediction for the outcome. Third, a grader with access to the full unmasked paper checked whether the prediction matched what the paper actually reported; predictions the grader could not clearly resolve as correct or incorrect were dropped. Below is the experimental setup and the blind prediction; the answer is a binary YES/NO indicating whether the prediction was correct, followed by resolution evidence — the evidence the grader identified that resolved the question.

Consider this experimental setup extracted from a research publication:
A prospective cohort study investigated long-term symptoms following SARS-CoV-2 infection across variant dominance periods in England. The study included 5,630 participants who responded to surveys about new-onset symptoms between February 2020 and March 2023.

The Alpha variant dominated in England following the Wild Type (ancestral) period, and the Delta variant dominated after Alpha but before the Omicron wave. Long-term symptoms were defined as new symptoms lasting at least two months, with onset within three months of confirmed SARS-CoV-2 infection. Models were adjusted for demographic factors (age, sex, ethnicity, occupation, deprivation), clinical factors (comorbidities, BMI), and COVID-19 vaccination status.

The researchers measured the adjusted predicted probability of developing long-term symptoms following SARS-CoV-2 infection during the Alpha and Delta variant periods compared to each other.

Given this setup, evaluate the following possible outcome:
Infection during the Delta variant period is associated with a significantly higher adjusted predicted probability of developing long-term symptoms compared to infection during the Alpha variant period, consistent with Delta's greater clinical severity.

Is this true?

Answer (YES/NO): NO